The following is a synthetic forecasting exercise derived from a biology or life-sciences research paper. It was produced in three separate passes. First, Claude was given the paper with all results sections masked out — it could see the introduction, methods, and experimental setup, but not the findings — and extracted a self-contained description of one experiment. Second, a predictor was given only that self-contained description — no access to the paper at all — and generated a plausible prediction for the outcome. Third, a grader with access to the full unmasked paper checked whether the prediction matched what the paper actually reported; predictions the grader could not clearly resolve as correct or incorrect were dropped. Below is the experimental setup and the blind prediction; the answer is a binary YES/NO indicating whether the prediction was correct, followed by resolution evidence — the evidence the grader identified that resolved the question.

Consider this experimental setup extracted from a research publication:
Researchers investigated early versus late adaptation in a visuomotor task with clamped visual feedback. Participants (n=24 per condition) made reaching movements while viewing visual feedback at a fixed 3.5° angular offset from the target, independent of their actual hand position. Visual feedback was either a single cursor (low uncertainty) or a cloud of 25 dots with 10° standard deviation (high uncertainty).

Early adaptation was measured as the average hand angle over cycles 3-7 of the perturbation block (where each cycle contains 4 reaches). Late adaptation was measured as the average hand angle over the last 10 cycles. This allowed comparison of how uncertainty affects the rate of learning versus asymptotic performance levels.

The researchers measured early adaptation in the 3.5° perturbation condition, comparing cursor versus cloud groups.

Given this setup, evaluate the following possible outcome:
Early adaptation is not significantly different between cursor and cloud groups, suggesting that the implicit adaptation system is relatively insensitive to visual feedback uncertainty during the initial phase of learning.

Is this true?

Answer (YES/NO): NO